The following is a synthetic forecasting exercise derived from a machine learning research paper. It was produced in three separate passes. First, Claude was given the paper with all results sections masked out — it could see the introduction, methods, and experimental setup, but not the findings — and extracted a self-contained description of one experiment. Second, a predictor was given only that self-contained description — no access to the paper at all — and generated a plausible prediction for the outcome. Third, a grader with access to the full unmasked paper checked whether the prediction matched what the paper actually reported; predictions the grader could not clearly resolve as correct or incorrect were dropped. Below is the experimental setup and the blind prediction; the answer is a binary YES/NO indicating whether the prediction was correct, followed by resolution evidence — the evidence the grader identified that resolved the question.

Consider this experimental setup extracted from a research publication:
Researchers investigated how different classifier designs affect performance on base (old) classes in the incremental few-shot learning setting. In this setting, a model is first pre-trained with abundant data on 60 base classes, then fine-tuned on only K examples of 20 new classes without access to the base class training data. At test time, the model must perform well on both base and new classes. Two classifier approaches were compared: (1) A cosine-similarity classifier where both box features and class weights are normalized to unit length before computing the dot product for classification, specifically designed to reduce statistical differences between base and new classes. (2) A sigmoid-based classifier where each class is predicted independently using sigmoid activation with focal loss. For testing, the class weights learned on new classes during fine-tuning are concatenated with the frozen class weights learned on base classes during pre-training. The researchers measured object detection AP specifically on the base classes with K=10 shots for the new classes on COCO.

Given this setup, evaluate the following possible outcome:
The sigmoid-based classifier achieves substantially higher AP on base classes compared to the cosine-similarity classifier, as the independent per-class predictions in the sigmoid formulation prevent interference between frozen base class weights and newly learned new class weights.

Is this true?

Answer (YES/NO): YES